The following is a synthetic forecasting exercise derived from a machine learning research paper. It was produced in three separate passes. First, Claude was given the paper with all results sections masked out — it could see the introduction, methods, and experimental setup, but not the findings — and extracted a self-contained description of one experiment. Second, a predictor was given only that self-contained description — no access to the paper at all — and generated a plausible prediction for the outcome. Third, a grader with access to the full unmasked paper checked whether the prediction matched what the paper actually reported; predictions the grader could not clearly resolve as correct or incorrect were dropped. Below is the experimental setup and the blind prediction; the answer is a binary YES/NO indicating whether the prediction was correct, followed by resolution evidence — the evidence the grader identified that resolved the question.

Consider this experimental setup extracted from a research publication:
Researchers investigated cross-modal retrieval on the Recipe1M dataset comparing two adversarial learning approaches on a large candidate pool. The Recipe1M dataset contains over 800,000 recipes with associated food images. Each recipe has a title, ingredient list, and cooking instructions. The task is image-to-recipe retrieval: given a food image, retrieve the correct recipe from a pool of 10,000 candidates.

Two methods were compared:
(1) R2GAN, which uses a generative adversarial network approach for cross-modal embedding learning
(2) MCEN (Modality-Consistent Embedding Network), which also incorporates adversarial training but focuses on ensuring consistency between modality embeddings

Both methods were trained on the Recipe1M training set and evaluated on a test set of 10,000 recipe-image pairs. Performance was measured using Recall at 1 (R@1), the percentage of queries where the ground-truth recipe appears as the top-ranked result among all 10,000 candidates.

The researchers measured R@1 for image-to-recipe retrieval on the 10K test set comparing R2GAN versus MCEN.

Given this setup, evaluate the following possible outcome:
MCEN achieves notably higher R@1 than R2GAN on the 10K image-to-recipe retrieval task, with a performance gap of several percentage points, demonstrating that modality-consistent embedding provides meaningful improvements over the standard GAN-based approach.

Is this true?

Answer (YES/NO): YES